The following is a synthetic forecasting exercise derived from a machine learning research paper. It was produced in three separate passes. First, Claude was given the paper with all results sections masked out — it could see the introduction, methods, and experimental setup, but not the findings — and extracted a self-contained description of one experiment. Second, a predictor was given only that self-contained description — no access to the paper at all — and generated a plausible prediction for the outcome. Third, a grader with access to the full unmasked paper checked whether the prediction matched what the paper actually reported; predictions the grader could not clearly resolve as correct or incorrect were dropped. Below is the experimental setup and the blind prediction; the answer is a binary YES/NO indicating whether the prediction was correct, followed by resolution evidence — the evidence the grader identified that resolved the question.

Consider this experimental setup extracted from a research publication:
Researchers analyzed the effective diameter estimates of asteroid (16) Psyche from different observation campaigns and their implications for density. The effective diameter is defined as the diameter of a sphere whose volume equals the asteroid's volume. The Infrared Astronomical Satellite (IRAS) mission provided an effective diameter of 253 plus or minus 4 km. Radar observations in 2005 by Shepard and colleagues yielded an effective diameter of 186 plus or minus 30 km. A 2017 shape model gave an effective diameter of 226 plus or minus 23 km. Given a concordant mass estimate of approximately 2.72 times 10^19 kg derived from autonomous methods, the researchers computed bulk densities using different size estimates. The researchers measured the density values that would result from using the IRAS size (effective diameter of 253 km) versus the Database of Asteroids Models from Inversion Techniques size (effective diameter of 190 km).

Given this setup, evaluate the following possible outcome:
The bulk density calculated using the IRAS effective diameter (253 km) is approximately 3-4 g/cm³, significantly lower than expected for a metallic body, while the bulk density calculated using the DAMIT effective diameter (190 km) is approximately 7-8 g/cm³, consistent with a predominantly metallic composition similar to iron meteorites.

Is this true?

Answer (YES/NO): YES